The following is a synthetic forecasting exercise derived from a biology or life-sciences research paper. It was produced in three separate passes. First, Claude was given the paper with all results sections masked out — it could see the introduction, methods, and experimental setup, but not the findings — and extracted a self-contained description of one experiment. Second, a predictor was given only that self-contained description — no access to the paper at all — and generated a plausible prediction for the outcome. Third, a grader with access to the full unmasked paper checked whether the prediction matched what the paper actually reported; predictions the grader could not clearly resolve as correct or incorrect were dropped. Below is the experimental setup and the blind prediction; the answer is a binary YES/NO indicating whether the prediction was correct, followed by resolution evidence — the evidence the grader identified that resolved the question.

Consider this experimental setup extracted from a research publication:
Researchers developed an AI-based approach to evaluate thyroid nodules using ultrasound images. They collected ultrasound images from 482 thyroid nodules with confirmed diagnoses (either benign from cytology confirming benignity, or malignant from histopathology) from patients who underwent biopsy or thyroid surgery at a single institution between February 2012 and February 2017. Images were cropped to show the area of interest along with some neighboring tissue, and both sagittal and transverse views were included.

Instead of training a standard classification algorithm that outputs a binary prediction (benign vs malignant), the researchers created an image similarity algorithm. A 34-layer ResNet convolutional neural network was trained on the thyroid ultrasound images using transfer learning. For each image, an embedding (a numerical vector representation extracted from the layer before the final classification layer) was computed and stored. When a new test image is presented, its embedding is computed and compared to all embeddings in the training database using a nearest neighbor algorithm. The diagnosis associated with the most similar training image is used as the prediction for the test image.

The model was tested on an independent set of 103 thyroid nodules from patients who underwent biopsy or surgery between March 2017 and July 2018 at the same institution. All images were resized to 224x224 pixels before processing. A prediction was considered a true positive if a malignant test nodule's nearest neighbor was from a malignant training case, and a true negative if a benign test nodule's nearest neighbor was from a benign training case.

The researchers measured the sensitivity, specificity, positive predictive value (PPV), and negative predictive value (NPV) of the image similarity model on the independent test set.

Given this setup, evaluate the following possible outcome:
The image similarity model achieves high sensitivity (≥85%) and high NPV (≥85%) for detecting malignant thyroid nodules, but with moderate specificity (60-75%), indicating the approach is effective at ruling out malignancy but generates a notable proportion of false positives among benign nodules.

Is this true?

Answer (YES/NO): NO